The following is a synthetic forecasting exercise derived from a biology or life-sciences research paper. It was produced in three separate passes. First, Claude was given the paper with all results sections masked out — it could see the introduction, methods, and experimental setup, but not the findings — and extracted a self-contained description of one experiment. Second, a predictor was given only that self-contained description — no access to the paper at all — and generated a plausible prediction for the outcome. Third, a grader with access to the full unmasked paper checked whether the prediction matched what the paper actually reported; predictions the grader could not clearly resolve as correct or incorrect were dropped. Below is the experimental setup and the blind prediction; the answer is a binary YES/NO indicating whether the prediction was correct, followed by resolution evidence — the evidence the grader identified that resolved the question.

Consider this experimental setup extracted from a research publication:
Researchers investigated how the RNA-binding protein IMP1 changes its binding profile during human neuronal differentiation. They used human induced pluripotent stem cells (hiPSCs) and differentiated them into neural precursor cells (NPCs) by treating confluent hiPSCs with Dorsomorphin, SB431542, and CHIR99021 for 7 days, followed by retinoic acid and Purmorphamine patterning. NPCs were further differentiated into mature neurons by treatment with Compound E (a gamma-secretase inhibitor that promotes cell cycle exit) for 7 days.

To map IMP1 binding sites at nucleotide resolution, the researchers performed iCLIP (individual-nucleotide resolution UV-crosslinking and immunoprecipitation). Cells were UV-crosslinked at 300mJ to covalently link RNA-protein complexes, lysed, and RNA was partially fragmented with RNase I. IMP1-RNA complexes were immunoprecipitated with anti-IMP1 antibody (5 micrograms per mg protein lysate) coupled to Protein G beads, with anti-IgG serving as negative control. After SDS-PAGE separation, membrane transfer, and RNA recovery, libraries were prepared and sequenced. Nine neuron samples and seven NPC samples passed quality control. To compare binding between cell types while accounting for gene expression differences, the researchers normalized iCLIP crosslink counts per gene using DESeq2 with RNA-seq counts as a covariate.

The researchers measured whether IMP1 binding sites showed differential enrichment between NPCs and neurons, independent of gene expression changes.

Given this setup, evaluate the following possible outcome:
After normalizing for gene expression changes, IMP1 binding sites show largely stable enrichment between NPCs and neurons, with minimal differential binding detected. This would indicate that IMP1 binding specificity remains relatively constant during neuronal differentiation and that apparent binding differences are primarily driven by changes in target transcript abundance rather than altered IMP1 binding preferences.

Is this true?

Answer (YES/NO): NO